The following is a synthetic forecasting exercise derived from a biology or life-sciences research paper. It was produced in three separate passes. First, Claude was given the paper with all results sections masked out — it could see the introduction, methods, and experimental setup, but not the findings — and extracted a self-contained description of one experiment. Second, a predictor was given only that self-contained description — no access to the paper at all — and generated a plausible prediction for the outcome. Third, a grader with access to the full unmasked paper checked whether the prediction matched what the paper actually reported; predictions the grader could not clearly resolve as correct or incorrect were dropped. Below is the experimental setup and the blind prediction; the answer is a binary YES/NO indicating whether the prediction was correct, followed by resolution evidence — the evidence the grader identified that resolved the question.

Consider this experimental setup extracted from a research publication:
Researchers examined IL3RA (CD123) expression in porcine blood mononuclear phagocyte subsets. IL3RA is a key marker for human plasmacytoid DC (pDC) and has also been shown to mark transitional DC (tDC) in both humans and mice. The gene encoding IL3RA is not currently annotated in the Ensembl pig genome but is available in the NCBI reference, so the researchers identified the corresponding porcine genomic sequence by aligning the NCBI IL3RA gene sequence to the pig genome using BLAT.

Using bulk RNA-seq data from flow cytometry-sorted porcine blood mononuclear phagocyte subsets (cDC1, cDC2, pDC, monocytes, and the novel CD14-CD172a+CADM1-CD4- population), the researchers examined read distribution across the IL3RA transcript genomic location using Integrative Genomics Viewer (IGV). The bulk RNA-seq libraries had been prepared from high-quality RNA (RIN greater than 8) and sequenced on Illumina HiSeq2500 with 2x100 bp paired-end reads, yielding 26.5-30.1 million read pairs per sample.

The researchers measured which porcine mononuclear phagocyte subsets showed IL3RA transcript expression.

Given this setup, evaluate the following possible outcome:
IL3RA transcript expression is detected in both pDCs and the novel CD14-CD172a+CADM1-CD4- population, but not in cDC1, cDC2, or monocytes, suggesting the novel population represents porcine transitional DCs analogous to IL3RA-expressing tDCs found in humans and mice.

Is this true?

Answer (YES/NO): YES